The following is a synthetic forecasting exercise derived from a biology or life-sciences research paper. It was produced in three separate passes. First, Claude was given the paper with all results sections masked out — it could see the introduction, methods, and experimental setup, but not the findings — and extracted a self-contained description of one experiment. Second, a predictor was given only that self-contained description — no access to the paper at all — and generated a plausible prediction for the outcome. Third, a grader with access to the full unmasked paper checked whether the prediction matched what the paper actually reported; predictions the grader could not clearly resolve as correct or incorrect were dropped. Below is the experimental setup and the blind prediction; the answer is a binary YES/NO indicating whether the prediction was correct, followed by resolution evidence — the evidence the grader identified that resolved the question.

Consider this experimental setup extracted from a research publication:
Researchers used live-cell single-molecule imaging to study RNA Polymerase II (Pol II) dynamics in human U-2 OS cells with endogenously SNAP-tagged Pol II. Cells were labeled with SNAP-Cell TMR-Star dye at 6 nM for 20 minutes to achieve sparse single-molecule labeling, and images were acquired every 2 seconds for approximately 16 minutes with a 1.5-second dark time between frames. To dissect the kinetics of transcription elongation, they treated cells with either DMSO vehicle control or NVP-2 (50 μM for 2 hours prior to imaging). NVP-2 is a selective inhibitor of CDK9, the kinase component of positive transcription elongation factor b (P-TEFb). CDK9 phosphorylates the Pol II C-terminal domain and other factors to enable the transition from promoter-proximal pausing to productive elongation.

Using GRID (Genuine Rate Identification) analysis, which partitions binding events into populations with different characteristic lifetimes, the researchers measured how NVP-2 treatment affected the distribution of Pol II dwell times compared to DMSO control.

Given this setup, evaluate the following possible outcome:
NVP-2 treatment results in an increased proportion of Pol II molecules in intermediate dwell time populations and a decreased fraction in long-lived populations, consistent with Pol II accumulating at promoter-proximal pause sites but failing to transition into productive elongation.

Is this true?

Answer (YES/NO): YES